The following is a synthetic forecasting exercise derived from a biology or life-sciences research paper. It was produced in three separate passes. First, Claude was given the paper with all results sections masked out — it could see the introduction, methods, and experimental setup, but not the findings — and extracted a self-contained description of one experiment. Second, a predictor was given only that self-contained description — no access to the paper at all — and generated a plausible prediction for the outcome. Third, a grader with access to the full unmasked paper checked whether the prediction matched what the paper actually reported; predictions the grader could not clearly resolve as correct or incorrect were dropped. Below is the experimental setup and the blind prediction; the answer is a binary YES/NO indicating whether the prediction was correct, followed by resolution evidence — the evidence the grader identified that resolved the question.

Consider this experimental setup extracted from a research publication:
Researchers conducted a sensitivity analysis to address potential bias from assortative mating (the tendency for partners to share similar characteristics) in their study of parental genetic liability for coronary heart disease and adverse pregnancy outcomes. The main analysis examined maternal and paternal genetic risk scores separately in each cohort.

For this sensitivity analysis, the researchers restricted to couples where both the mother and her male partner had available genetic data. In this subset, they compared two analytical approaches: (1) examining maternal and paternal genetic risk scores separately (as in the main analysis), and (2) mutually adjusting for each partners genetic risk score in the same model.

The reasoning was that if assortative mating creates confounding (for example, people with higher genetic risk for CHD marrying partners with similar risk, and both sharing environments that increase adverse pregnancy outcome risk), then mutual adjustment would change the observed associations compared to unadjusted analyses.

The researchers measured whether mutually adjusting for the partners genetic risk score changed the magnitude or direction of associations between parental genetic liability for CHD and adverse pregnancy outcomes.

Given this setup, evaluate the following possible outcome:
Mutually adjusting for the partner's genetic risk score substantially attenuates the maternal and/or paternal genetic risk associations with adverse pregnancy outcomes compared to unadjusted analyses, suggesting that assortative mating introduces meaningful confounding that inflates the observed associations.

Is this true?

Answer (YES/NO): NO